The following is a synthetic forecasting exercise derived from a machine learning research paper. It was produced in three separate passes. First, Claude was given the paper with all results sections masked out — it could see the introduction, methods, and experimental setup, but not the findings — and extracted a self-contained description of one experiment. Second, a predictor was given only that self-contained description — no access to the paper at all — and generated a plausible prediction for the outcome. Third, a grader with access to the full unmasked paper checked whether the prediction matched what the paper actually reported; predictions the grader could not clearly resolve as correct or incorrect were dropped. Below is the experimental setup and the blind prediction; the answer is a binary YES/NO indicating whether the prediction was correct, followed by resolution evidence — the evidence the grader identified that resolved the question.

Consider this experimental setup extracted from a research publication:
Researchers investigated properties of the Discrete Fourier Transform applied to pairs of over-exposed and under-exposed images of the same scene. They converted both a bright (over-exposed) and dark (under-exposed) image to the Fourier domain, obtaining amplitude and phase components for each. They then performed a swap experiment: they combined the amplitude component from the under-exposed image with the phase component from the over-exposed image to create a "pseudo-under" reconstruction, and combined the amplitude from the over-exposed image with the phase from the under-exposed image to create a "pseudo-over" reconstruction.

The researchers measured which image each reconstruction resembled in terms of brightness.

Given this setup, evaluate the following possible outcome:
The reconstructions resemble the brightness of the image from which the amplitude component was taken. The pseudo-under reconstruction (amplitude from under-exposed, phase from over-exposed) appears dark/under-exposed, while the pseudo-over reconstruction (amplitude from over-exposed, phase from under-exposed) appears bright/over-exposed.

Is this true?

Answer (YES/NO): YES